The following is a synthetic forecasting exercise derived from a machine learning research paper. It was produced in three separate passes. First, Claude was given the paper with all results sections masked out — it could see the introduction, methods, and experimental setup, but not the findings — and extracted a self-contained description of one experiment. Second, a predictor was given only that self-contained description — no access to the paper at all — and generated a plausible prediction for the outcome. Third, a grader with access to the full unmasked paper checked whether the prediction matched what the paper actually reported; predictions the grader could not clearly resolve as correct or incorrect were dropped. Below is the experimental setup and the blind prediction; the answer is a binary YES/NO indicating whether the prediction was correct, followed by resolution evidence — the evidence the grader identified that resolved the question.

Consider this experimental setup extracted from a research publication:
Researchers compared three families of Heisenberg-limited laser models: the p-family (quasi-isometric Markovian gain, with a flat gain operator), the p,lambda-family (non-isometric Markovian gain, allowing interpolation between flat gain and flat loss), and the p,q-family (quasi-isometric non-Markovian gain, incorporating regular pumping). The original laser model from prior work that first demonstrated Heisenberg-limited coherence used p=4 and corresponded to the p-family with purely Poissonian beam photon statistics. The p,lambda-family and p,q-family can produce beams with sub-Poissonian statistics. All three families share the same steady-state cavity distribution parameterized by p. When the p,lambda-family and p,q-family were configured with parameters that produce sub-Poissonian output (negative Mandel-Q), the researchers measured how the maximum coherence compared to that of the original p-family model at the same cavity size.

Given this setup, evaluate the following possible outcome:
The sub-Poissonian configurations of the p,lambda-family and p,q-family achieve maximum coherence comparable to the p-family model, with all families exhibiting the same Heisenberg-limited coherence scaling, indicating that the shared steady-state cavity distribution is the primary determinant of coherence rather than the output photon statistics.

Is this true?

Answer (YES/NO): NO